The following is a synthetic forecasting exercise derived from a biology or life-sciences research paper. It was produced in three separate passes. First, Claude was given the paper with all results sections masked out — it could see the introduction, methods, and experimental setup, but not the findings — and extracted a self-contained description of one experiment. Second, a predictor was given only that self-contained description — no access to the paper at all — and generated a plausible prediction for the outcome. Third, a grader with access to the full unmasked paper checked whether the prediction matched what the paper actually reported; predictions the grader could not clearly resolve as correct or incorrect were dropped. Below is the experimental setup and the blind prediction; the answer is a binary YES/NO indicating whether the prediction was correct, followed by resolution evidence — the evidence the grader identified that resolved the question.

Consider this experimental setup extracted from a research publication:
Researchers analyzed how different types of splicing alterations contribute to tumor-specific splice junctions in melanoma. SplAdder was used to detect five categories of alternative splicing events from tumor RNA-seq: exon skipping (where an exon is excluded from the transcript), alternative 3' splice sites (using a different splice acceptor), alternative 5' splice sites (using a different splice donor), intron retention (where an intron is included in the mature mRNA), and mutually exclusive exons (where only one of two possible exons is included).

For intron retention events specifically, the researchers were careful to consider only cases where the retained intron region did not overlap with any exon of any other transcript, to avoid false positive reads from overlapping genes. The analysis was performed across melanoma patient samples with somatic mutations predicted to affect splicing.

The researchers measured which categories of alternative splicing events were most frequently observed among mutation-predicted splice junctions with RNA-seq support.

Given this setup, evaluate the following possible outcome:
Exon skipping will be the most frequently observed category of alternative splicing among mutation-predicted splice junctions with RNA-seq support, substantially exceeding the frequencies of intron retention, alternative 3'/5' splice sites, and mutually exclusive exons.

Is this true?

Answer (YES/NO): NO